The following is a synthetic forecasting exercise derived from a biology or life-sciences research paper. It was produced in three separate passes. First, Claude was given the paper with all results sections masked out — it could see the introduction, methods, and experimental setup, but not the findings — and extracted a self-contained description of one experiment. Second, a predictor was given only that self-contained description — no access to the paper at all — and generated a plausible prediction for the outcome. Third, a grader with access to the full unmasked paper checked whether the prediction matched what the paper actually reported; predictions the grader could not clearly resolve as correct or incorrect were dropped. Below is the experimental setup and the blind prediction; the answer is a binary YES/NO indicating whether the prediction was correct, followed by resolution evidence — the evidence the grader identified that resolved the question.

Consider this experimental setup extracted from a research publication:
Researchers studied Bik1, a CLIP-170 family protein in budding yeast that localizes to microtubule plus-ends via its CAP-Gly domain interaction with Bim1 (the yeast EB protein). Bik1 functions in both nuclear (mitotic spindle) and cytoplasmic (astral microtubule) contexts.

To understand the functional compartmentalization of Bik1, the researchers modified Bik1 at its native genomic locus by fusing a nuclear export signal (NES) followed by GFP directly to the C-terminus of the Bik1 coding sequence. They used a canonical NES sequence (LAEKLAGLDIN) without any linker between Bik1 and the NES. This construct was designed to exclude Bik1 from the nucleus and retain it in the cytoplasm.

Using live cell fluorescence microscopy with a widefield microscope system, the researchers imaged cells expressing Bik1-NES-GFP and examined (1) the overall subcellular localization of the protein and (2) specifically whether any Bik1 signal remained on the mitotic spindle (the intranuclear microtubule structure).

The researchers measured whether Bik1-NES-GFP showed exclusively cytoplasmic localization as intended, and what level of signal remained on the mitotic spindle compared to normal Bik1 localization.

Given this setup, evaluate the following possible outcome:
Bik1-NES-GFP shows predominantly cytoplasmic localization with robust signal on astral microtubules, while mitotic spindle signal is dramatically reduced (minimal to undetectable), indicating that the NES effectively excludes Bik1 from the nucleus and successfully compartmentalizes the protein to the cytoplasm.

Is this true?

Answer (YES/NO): YES